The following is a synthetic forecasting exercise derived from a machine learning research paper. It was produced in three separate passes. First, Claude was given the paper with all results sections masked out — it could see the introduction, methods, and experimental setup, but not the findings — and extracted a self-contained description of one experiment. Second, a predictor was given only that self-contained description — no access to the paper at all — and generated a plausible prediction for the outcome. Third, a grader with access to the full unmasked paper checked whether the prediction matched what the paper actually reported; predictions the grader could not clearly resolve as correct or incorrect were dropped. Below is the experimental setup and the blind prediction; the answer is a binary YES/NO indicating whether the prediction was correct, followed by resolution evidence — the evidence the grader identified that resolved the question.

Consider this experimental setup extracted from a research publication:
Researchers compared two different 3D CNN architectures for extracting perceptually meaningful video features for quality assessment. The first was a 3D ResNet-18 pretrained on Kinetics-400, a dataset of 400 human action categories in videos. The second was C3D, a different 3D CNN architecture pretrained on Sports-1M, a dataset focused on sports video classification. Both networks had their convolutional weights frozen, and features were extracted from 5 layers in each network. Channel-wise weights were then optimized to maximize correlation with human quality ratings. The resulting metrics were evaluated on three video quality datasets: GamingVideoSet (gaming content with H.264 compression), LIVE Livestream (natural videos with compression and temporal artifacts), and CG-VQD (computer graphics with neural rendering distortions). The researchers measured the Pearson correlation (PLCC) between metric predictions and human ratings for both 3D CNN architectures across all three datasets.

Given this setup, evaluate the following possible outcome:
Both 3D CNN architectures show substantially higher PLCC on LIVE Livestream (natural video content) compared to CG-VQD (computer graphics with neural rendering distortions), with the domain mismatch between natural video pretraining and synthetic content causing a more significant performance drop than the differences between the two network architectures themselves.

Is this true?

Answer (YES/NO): NO